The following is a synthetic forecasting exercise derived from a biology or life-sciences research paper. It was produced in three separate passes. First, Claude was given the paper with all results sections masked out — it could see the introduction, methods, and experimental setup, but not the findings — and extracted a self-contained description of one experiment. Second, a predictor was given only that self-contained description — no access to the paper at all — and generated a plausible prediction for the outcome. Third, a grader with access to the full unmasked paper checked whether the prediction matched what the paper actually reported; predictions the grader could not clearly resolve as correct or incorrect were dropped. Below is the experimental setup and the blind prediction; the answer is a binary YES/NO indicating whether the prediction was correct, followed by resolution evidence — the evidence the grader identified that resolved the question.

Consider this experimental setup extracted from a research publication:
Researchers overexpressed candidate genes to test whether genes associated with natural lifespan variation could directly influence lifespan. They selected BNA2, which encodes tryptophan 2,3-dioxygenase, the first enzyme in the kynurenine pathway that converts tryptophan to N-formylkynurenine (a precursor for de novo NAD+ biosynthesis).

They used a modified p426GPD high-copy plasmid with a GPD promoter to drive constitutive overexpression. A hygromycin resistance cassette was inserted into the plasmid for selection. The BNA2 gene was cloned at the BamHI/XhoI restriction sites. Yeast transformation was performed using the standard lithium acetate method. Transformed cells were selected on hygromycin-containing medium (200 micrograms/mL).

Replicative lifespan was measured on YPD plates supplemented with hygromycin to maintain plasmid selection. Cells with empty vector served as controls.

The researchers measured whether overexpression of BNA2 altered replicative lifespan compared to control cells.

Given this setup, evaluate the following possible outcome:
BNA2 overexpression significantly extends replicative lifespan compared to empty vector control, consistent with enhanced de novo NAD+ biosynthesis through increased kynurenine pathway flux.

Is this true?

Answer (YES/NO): NO